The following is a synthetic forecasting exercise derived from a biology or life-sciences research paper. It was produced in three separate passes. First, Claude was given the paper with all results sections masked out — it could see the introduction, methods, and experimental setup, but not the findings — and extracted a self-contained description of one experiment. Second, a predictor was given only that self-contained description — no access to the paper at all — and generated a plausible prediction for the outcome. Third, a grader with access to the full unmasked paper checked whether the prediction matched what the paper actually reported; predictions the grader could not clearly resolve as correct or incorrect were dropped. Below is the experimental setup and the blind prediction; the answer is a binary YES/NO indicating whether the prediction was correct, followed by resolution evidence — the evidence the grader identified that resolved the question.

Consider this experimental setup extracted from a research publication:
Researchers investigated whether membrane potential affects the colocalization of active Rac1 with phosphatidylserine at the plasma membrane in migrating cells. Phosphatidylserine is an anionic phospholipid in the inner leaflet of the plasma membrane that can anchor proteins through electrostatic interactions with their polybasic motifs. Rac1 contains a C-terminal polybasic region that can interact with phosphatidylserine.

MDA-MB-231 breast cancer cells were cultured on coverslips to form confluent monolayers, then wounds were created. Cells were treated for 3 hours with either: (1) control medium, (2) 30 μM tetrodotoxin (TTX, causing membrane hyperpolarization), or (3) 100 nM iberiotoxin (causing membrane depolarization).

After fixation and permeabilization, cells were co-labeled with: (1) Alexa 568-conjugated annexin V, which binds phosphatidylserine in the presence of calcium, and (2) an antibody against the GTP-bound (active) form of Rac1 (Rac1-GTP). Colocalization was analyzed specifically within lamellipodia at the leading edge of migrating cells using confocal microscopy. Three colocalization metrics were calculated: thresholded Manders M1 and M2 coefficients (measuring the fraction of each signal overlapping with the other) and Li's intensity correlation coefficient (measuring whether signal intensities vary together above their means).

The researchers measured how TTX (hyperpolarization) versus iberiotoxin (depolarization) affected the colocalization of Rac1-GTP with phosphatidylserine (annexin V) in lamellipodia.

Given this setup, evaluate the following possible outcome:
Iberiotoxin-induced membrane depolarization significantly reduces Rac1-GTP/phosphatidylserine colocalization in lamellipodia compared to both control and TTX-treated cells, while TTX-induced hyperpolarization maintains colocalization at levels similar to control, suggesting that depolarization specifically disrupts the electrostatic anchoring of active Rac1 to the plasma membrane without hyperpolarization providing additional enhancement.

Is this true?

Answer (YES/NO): NO